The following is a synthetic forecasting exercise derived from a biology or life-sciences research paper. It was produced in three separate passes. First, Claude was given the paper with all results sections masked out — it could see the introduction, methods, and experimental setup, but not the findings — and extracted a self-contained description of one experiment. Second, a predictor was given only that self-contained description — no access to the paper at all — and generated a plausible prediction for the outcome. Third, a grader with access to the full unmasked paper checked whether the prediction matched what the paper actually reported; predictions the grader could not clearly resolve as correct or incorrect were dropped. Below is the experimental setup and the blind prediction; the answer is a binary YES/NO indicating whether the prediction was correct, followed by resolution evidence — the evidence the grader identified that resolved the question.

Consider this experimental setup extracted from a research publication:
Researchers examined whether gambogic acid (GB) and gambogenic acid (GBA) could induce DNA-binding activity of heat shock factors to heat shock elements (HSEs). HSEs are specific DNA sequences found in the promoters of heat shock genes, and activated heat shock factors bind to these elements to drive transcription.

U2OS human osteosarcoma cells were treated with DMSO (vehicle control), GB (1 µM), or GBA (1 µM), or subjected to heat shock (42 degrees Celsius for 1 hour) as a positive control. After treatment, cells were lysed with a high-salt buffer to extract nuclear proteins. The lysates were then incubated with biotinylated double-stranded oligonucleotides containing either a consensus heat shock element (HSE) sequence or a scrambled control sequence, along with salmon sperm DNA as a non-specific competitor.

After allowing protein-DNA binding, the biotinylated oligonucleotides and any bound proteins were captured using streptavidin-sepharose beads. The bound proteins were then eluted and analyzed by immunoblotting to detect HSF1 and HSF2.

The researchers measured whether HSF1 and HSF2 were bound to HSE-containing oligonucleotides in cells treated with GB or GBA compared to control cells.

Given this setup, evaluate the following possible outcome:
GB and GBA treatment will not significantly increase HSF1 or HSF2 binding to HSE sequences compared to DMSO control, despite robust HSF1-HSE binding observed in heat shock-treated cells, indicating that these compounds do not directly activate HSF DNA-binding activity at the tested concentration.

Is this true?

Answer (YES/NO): NO